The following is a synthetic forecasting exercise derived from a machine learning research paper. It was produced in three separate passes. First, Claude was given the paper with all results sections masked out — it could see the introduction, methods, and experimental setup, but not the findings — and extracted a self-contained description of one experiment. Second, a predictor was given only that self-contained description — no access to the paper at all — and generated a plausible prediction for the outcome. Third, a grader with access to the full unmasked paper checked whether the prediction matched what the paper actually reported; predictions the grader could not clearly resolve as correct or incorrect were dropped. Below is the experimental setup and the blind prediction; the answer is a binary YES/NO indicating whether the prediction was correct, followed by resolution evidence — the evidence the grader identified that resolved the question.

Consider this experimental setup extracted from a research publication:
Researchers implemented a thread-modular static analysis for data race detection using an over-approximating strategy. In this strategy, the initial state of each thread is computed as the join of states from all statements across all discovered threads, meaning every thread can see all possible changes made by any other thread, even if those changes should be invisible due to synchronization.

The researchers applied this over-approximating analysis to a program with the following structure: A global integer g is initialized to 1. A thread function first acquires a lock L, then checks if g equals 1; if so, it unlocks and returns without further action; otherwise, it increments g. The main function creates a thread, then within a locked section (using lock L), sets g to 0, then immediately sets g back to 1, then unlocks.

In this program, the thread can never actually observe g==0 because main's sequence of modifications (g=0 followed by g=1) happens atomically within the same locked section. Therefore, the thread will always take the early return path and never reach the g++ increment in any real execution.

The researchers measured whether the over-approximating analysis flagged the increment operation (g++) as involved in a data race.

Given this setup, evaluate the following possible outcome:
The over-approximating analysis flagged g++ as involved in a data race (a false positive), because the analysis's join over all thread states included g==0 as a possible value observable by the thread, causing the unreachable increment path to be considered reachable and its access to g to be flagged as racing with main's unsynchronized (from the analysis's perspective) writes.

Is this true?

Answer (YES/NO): YES